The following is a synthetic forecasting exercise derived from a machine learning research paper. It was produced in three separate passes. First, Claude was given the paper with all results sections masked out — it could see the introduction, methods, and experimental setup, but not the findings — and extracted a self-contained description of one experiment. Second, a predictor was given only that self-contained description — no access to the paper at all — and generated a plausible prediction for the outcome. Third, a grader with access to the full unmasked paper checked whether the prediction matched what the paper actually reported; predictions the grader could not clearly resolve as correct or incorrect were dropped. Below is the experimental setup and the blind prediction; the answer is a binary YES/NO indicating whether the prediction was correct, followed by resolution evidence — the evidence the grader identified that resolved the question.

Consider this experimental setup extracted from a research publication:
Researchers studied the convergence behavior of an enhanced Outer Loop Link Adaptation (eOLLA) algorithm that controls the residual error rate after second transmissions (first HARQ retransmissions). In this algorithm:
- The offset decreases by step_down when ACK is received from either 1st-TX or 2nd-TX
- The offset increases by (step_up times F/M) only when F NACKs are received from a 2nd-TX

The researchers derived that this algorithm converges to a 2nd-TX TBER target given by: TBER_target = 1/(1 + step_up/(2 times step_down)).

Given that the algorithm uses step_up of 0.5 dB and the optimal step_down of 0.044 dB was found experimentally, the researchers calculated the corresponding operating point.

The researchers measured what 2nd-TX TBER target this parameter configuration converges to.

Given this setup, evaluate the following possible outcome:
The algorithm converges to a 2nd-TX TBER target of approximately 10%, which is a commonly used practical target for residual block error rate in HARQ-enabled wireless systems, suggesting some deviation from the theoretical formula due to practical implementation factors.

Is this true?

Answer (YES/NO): NO